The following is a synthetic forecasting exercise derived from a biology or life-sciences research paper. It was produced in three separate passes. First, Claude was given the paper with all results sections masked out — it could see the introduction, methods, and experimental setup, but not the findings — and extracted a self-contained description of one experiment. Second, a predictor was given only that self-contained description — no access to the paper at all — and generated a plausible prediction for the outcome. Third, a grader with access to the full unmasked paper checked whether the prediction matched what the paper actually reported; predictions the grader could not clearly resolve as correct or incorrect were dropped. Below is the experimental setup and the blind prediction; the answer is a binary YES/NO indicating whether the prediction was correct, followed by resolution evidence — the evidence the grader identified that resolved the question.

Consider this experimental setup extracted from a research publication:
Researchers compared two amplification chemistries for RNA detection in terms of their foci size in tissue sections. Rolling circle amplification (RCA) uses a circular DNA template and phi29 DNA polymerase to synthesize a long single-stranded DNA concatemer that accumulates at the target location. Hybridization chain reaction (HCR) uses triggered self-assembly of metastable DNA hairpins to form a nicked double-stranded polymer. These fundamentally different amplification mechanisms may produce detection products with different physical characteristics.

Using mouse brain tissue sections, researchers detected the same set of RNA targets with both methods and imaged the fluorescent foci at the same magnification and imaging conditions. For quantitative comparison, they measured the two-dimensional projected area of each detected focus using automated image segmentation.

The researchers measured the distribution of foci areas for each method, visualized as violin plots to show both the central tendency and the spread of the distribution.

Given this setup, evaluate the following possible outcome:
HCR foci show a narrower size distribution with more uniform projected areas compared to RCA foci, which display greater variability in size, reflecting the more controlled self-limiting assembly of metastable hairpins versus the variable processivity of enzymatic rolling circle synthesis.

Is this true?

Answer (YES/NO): YES